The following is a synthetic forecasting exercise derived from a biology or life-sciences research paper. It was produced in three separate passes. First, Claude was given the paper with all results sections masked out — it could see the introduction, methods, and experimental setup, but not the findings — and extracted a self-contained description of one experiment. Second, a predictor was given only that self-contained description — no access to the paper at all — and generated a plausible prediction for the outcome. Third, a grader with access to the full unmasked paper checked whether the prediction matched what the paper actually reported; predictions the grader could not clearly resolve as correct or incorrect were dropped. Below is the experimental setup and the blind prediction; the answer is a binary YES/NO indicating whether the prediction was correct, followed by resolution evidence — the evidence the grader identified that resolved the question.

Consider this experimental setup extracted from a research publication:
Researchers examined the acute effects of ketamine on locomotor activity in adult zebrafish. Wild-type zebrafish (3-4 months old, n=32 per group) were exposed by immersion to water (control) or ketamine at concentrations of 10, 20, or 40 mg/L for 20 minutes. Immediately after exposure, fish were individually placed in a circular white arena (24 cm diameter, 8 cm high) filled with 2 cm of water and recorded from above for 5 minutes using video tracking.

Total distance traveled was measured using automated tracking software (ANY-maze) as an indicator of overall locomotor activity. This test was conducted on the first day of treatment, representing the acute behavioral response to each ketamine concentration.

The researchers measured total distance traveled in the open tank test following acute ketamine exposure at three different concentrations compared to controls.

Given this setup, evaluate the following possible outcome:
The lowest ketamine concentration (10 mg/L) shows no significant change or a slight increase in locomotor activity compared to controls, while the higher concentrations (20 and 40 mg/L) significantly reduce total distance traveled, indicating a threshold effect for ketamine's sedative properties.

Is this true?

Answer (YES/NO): NO